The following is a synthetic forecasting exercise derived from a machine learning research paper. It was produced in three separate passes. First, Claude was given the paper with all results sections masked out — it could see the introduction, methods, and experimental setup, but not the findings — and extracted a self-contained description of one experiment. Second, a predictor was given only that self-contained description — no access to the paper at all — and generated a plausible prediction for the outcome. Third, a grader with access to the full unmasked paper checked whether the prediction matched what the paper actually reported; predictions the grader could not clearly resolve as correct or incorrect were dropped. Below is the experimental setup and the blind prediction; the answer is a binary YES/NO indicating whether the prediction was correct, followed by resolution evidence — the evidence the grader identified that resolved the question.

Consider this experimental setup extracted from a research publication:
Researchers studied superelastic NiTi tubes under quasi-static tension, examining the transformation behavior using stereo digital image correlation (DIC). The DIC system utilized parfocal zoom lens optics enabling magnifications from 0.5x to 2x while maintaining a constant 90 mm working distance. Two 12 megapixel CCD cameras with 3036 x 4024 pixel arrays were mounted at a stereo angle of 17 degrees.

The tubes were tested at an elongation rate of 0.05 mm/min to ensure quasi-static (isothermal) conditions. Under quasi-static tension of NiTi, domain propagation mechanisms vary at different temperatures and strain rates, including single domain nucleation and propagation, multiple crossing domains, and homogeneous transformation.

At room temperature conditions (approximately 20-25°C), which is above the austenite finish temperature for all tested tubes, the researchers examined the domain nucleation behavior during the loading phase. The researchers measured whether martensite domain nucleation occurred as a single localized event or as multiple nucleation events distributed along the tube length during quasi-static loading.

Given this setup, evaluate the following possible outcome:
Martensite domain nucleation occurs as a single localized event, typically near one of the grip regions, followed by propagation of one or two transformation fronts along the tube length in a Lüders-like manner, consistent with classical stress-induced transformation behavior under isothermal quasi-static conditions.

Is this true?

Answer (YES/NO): NO